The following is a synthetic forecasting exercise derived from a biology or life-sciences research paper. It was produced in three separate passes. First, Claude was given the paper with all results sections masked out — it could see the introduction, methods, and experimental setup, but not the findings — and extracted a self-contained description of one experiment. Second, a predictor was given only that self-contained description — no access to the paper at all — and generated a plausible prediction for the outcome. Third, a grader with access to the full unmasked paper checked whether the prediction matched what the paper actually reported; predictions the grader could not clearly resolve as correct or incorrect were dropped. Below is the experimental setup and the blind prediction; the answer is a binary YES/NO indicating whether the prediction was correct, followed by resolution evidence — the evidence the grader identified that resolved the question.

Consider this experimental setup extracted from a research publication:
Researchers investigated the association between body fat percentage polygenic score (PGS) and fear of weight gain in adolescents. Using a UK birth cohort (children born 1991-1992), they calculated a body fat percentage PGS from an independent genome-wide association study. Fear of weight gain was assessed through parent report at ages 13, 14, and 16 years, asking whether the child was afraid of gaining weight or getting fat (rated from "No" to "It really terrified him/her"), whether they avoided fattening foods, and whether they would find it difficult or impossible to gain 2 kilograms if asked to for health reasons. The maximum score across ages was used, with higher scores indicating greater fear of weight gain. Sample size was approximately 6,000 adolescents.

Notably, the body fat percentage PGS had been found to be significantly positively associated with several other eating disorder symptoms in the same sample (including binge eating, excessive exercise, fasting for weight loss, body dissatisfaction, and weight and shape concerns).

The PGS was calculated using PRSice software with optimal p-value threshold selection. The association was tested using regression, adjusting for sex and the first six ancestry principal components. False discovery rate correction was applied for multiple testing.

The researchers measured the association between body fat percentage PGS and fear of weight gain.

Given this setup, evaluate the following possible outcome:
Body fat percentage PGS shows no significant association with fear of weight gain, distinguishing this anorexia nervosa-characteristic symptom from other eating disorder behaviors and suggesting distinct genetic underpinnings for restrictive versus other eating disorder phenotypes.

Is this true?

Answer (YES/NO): YES